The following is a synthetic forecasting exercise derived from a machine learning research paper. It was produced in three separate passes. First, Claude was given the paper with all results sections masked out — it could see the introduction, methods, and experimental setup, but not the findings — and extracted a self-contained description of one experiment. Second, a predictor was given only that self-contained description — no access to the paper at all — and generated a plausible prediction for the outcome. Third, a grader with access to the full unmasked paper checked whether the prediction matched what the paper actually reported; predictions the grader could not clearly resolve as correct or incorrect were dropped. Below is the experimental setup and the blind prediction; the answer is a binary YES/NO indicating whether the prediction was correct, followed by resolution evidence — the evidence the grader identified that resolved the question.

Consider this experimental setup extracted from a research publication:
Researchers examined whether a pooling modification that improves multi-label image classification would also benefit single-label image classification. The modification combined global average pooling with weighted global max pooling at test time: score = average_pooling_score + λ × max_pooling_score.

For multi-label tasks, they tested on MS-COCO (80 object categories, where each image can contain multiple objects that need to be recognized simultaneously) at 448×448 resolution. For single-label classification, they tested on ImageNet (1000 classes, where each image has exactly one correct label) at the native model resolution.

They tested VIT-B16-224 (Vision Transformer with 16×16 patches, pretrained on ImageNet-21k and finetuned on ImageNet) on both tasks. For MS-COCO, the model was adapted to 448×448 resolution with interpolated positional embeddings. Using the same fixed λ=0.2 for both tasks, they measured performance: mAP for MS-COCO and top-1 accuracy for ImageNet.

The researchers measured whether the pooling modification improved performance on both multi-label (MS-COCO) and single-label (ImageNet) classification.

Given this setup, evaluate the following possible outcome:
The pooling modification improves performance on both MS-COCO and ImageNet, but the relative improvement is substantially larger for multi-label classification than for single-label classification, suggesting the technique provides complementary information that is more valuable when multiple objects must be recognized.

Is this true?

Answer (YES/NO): NO